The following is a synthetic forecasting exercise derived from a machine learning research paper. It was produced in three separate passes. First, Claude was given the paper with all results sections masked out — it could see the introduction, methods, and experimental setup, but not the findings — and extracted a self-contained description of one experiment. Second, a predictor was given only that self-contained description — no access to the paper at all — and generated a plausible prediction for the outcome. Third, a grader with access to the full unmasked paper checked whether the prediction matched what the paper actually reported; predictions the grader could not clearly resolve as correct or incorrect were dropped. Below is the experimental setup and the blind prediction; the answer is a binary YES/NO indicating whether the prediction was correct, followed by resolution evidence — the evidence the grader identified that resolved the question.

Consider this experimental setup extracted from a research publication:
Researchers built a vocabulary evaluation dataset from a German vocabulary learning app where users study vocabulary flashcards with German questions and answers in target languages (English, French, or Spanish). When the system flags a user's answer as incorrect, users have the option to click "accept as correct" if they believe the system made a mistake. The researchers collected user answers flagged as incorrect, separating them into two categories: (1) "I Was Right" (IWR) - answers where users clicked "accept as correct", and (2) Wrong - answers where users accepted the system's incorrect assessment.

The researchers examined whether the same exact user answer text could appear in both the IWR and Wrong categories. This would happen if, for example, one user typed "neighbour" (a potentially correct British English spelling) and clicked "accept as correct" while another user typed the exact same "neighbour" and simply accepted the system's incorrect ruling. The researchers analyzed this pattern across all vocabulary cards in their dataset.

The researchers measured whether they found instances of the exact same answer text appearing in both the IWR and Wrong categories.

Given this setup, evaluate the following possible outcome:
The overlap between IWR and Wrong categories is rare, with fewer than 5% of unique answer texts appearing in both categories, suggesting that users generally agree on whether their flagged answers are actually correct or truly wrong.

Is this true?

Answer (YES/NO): NO